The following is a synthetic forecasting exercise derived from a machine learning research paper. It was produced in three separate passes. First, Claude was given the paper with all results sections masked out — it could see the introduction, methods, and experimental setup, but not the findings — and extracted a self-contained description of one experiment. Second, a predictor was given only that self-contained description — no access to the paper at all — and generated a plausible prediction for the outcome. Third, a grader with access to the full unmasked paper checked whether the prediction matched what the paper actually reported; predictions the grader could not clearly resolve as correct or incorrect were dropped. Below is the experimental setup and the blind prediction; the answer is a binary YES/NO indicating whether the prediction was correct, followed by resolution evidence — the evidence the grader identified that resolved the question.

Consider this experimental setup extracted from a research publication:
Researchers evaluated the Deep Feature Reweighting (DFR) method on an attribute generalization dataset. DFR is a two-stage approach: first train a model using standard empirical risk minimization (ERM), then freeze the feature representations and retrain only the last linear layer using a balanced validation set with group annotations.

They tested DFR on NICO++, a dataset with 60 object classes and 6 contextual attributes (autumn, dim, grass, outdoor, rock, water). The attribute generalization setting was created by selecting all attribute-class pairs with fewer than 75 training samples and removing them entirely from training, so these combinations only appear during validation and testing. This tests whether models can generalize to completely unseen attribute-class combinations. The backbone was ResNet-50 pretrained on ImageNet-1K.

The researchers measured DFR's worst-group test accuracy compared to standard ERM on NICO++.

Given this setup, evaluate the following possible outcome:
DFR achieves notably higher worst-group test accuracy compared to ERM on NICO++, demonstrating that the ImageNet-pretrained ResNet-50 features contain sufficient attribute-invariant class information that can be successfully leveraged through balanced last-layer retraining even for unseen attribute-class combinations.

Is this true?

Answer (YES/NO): NO